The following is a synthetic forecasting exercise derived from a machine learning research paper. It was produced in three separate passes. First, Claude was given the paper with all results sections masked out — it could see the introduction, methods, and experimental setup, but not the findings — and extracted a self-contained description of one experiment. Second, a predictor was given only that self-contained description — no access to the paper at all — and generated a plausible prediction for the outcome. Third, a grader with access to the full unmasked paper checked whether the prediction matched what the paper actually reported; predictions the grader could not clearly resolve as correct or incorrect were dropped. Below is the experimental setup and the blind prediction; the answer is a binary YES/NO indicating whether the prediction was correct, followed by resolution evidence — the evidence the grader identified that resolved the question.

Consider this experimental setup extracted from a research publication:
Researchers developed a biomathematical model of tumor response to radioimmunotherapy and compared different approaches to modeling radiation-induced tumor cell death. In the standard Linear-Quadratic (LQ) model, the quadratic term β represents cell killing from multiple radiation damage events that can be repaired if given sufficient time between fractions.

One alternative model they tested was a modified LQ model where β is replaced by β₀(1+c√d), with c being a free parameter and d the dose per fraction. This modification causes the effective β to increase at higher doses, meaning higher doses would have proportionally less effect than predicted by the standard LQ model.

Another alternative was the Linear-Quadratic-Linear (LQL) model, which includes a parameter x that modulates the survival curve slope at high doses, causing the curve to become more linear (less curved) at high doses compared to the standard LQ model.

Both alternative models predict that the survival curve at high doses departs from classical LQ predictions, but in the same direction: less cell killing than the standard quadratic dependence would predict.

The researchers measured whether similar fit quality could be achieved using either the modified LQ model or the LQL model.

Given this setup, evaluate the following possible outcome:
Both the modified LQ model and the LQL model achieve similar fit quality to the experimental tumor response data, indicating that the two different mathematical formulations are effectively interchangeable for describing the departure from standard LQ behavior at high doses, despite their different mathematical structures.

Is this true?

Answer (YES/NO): NO